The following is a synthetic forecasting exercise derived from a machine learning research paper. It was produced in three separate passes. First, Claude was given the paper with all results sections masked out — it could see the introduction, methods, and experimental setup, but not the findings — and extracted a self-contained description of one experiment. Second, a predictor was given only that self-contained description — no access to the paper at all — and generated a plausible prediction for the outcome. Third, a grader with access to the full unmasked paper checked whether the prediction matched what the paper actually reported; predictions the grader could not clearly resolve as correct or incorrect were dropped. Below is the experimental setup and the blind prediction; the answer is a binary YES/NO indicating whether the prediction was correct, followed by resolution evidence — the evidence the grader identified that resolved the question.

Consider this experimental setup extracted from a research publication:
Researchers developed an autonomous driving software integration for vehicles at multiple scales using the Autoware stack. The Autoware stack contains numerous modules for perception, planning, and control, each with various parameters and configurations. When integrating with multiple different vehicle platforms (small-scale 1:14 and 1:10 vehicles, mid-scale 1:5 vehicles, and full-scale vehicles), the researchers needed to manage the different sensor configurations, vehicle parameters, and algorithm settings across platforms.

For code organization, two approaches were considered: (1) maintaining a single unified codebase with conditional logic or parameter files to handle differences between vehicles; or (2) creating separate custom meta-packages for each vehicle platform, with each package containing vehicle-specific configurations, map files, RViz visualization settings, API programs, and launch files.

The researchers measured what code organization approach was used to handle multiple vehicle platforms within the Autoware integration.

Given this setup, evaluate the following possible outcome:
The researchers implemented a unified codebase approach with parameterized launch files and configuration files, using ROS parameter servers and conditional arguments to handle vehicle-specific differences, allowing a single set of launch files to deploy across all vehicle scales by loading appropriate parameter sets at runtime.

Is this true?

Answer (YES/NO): NO